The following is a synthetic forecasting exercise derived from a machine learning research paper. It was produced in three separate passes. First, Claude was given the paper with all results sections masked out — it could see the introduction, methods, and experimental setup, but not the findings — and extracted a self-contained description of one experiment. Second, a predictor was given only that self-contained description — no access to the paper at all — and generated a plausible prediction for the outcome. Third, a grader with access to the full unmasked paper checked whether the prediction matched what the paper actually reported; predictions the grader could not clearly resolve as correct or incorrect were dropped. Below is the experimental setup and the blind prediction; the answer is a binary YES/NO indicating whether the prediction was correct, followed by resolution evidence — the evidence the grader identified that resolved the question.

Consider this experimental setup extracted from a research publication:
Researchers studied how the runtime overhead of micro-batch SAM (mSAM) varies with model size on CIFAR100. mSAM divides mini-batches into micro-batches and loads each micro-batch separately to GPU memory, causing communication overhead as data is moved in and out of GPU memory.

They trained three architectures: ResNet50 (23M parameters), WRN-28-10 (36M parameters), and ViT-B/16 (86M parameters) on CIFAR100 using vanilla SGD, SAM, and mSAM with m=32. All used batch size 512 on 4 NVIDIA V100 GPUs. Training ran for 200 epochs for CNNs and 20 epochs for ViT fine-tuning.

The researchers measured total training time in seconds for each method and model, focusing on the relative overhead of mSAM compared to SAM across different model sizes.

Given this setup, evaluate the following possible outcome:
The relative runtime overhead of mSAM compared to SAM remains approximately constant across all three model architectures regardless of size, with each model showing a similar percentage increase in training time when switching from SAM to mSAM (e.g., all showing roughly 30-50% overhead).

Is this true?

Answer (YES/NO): NO